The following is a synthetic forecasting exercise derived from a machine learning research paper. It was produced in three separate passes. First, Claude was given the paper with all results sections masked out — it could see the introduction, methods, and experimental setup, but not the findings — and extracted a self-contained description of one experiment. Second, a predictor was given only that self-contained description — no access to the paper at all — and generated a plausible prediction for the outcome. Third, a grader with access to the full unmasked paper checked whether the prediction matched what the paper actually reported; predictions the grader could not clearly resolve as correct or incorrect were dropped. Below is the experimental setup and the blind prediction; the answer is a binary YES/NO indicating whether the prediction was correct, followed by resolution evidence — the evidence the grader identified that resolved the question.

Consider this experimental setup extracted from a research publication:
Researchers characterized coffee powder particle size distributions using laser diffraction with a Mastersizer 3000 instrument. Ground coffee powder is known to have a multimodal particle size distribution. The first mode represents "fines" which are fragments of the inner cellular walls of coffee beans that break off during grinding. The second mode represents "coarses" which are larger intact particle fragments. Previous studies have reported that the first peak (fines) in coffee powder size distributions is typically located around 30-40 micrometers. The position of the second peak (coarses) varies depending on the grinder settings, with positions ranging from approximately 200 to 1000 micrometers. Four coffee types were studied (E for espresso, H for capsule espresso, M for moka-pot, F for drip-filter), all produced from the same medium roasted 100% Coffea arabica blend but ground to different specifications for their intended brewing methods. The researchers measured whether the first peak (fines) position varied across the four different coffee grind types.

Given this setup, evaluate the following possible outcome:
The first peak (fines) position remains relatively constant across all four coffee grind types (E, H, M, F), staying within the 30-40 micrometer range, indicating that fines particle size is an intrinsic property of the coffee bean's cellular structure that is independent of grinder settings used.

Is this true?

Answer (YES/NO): NO